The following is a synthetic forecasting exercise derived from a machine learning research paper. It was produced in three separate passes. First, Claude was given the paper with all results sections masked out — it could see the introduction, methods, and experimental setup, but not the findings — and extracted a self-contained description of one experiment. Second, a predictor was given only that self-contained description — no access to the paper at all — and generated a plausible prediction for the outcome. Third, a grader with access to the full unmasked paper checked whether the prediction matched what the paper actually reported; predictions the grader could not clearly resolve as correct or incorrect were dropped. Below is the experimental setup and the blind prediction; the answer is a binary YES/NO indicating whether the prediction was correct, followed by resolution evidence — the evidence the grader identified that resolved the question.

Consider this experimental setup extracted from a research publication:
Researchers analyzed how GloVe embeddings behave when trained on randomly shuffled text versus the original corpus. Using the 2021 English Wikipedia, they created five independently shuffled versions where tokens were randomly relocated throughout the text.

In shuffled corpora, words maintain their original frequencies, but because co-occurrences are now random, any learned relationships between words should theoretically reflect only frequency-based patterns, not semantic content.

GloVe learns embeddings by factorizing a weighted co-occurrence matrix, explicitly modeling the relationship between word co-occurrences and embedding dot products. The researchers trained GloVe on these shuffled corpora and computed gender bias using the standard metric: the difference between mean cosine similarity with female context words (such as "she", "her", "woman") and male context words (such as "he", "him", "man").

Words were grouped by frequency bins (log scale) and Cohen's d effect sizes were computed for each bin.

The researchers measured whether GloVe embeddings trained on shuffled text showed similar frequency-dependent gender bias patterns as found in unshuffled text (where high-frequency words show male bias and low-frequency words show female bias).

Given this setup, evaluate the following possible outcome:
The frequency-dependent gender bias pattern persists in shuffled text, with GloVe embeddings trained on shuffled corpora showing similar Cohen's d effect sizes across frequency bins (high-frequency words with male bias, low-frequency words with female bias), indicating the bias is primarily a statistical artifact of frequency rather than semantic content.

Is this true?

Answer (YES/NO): YES